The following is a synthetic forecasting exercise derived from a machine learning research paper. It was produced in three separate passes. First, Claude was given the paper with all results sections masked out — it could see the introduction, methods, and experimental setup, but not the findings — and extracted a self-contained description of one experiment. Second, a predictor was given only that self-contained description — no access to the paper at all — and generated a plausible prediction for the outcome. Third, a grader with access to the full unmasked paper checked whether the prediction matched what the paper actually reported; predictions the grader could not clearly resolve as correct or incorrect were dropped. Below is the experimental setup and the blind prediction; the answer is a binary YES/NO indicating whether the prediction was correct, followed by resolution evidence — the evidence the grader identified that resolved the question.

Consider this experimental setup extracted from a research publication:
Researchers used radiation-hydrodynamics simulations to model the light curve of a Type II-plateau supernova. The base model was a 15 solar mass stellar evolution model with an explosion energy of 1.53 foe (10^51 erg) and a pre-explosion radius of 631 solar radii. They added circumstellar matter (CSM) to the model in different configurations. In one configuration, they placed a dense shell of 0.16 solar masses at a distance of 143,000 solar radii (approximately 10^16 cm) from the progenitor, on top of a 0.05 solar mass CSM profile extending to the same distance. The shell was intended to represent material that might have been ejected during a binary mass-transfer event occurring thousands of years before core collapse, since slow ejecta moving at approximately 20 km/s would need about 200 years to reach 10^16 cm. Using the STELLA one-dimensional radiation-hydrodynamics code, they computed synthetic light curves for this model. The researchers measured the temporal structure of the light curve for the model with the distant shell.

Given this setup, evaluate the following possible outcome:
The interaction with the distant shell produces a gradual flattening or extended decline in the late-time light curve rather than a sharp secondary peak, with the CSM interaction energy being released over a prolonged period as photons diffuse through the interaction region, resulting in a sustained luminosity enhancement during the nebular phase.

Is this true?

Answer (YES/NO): NO